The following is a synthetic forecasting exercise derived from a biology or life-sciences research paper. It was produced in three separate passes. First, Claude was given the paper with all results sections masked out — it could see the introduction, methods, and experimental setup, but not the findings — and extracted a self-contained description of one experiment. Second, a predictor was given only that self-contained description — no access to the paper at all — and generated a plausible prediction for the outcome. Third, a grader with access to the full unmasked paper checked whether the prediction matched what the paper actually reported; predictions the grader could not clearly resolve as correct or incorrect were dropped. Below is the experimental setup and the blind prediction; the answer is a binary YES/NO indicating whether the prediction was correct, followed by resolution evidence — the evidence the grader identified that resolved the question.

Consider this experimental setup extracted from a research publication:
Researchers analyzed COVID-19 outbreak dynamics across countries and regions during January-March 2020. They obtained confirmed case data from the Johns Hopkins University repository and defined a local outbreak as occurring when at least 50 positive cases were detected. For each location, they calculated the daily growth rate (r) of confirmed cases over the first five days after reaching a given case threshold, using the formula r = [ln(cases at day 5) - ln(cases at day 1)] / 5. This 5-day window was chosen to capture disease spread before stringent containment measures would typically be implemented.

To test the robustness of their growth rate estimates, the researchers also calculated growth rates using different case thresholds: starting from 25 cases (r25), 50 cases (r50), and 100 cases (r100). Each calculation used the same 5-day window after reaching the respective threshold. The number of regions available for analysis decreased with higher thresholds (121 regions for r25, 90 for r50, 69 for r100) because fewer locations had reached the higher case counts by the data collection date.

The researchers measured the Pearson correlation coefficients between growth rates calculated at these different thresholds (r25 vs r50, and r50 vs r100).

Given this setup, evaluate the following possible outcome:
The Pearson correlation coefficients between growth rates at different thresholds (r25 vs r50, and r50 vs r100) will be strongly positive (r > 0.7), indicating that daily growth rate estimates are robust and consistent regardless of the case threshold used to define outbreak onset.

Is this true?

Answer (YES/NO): YES